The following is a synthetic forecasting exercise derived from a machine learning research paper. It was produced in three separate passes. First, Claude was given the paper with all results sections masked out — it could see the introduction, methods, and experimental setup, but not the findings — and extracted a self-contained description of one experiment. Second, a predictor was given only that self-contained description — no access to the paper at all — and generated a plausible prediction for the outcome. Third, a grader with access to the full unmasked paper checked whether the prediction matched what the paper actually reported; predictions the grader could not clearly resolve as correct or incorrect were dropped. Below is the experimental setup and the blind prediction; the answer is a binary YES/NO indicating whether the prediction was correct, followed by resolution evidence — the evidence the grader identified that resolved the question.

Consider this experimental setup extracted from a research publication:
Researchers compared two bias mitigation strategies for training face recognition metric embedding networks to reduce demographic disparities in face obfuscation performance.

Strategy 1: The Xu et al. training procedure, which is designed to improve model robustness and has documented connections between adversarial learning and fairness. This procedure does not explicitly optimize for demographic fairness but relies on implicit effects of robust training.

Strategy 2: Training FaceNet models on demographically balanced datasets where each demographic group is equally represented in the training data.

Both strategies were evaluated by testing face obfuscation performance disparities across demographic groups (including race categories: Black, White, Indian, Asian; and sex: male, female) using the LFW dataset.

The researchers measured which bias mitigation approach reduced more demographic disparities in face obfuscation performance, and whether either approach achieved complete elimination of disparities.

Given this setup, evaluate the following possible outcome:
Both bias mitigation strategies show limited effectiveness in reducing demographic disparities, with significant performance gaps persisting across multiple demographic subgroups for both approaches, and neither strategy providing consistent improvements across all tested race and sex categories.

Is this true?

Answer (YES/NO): NO